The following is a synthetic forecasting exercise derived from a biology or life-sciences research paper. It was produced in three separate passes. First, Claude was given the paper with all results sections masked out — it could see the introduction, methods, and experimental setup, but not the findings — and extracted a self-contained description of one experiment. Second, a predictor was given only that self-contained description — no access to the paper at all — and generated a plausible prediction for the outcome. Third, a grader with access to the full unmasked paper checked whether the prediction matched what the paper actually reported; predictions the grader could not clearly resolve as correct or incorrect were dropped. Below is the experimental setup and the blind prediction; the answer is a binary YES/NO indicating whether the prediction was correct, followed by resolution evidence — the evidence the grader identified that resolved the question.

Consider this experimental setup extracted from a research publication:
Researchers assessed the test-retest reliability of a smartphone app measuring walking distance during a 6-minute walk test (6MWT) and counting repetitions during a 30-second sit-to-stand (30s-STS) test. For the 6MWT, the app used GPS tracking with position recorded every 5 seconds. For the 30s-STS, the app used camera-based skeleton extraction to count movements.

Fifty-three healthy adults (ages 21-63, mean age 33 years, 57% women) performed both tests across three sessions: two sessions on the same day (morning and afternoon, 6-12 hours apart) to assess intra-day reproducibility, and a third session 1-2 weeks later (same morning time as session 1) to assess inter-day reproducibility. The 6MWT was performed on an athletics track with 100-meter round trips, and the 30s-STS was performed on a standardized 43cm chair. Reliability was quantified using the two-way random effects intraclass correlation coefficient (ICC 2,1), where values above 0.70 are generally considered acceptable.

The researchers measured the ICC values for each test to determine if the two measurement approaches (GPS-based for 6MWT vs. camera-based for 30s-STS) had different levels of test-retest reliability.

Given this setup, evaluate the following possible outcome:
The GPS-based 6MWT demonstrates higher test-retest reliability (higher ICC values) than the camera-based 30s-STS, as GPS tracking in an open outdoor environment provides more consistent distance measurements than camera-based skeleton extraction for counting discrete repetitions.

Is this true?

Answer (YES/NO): YES